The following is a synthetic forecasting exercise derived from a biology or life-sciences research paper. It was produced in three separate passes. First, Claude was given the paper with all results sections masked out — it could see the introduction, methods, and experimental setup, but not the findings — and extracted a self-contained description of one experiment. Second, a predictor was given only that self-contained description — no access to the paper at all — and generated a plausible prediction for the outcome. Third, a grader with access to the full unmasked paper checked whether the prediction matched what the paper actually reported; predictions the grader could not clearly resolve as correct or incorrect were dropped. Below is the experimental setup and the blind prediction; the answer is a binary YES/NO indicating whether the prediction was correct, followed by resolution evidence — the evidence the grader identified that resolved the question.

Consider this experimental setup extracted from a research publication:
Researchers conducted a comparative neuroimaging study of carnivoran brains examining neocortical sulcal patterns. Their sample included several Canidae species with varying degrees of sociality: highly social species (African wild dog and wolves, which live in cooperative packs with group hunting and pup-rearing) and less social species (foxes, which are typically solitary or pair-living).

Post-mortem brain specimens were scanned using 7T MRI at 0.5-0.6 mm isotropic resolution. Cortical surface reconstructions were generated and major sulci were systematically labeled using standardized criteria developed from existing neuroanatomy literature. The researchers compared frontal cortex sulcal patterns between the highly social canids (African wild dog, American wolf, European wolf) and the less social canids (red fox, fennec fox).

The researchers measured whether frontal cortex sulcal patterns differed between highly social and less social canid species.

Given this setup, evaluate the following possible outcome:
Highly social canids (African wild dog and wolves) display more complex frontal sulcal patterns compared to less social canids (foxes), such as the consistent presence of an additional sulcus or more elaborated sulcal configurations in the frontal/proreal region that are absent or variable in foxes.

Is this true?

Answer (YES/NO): YES